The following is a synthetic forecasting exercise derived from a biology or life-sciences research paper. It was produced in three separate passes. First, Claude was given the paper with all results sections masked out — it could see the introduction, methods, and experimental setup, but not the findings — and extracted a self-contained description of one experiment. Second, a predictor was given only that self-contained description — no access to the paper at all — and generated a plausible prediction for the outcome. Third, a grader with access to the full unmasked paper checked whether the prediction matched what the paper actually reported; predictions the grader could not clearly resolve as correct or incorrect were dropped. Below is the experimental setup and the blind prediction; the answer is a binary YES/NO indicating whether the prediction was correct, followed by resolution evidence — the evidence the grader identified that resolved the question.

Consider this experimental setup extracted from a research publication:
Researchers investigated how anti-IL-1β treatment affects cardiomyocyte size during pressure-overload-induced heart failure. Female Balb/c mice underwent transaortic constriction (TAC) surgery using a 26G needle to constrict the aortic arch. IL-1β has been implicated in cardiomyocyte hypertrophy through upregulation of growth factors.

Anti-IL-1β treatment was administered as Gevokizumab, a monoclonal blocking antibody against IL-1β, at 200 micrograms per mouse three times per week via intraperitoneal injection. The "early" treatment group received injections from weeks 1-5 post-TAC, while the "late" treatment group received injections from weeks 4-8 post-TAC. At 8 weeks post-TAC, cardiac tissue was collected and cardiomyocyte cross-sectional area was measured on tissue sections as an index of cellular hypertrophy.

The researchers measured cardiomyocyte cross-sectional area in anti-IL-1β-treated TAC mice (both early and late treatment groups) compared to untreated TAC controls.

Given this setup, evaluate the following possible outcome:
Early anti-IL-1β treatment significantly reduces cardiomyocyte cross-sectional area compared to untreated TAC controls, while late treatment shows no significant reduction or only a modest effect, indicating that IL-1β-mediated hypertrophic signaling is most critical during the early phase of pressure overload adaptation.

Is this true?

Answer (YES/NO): NO